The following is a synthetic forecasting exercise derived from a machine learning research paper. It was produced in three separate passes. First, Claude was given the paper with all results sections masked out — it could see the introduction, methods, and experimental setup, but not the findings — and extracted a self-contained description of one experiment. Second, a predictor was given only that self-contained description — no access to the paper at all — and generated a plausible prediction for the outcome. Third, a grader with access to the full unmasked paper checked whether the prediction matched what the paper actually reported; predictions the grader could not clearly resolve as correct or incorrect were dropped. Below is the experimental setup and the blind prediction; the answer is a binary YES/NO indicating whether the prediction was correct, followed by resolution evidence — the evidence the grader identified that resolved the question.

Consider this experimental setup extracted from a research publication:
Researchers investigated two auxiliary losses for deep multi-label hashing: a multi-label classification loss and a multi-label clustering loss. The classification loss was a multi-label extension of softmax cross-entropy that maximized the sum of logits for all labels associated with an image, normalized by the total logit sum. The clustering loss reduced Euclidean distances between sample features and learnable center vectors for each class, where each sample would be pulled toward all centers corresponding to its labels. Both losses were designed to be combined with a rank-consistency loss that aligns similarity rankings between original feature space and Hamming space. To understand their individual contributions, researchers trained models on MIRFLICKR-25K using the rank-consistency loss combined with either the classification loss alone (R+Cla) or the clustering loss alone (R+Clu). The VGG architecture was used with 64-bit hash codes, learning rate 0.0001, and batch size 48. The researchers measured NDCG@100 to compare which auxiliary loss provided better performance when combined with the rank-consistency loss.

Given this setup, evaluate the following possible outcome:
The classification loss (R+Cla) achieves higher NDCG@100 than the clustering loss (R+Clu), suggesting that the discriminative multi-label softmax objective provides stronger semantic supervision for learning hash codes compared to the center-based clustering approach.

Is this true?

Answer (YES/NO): NO